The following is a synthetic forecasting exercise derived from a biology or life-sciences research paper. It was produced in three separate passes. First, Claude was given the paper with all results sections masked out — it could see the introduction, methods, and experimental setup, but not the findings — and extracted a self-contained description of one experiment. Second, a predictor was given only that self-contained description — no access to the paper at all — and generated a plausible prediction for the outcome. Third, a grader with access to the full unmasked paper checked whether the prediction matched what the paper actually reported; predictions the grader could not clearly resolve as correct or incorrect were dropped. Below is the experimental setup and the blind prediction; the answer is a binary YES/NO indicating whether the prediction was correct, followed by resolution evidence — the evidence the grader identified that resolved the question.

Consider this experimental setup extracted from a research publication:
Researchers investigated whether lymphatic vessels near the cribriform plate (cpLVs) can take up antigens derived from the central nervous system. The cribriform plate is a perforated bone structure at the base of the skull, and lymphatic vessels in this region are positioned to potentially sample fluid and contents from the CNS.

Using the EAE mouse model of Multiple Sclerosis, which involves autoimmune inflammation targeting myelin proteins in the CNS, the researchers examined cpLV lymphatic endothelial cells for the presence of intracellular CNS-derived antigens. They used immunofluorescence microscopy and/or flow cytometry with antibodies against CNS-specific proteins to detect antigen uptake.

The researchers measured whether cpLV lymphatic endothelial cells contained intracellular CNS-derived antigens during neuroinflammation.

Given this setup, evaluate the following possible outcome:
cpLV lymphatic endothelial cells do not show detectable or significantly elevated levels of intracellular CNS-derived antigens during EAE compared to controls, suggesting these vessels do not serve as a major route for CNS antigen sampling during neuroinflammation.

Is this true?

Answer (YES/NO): NO